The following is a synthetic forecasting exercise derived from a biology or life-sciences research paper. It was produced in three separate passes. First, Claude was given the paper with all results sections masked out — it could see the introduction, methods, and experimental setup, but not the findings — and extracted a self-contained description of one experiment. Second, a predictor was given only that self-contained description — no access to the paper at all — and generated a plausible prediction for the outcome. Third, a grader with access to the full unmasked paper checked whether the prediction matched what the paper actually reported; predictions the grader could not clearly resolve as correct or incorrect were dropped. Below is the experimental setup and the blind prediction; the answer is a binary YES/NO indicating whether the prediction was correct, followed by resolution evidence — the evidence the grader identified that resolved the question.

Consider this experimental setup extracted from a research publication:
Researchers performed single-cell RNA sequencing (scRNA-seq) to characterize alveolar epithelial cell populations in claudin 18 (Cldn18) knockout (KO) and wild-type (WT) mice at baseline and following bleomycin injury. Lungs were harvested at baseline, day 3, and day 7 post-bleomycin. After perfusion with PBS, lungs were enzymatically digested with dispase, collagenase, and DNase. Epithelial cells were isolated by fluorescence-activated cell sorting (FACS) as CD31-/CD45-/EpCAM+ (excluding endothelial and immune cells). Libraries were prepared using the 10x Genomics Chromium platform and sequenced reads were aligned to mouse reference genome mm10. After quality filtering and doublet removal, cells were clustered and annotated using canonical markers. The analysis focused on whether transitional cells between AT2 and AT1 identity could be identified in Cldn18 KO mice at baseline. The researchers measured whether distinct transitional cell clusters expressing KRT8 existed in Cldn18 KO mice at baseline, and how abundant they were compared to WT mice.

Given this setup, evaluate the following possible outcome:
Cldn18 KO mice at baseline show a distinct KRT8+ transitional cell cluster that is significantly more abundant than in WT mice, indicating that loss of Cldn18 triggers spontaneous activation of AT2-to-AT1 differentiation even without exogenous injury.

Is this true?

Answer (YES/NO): YES